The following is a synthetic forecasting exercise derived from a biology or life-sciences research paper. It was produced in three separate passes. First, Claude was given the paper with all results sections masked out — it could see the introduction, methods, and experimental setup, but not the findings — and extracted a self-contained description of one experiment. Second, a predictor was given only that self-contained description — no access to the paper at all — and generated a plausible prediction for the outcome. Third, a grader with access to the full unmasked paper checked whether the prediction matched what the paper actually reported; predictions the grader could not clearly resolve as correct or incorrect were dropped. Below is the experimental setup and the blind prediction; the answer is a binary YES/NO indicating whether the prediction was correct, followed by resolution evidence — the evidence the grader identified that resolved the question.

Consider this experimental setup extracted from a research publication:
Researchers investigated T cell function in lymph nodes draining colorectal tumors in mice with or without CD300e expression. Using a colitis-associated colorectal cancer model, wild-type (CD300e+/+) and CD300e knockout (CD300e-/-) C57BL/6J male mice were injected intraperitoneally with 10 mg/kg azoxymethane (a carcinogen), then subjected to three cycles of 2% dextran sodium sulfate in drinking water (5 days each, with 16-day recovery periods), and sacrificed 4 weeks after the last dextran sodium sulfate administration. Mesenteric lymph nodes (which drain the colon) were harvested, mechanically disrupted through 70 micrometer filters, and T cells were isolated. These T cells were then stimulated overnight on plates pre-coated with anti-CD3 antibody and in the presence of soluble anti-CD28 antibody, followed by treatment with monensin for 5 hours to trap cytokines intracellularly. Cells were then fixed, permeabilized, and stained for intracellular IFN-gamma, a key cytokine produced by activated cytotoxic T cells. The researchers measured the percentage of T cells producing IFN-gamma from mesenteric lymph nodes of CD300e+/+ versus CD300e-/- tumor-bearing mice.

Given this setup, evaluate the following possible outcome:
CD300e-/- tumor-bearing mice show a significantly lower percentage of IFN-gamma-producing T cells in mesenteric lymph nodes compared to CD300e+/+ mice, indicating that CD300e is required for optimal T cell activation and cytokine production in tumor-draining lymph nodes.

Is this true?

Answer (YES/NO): NO